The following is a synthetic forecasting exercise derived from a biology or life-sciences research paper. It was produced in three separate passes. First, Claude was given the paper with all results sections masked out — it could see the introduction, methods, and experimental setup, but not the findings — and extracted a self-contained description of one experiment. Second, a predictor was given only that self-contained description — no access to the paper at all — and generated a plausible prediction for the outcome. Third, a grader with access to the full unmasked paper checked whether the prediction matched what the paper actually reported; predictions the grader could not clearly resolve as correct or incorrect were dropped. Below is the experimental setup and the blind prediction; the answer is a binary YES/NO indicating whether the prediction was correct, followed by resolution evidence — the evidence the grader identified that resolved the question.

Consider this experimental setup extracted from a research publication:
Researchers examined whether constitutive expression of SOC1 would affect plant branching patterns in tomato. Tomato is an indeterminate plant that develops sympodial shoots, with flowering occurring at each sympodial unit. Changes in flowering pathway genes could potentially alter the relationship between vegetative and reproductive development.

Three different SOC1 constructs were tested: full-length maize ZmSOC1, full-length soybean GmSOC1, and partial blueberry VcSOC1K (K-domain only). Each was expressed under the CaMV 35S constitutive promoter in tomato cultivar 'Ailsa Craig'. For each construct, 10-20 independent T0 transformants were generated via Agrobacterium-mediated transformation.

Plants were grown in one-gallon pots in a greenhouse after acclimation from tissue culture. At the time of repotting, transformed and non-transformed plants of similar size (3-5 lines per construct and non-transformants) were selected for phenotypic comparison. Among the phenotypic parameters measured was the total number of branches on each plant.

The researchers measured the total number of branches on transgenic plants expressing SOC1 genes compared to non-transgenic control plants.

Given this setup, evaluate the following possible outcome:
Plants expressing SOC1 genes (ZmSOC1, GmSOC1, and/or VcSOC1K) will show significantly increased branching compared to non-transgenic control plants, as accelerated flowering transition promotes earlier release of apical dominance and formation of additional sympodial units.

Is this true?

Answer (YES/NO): NO